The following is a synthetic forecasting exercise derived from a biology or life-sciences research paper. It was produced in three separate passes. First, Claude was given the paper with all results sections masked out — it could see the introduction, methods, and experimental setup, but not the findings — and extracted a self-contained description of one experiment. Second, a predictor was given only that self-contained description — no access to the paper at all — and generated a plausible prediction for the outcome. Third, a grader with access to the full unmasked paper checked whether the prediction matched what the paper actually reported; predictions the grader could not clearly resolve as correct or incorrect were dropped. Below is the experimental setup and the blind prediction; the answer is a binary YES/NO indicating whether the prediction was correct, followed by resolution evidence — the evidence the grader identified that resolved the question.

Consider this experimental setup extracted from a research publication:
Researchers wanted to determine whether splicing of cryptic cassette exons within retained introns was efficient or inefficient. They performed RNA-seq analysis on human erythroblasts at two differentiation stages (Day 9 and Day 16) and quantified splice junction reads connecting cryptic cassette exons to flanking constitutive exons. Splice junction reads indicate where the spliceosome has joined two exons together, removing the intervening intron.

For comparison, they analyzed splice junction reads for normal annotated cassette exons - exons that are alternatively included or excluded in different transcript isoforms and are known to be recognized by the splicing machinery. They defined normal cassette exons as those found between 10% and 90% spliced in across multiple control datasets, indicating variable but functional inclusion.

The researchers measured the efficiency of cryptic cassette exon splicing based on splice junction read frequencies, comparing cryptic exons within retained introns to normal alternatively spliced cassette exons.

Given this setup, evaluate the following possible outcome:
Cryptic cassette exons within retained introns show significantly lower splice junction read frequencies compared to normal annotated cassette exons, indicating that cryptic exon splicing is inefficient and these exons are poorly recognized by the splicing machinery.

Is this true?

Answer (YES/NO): YES